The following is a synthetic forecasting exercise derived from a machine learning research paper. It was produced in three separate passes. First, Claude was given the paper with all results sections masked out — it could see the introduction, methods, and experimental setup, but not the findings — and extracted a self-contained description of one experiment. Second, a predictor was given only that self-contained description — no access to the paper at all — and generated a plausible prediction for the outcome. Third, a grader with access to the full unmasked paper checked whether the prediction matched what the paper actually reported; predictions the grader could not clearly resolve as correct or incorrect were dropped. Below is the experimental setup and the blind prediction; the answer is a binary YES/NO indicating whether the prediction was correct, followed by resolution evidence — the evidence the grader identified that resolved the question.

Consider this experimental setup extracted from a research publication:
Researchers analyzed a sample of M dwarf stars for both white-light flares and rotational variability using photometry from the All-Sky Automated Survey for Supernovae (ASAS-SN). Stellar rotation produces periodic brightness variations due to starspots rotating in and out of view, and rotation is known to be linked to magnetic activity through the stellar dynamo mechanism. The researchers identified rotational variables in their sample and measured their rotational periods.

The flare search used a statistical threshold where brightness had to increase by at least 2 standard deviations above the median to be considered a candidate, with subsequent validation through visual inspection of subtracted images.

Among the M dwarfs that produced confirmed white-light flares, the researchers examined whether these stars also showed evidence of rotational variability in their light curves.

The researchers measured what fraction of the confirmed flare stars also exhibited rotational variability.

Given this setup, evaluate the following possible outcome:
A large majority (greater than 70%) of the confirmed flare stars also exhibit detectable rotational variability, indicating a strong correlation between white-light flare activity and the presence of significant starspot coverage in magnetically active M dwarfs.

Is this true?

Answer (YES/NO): NO